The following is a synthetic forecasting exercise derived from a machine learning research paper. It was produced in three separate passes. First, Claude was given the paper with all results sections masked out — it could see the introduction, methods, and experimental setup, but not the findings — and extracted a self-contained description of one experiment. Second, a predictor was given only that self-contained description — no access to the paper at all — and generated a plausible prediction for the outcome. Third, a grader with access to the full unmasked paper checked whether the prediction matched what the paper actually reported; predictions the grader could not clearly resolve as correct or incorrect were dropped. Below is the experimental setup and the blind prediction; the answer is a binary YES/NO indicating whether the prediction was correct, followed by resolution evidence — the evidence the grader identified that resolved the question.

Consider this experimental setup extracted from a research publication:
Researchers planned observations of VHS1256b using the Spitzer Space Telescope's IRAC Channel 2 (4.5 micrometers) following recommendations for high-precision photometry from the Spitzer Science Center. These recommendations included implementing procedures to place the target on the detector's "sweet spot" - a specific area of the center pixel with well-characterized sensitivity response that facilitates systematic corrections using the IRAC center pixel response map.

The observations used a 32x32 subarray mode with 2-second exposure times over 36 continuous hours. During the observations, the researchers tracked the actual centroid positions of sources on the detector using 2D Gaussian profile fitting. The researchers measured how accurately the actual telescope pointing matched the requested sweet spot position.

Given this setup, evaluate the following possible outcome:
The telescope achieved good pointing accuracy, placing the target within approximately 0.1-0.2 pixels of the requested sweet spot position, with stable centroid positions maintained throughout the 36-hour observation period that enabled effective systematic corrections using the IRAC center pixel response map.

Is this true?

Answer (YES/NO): NO